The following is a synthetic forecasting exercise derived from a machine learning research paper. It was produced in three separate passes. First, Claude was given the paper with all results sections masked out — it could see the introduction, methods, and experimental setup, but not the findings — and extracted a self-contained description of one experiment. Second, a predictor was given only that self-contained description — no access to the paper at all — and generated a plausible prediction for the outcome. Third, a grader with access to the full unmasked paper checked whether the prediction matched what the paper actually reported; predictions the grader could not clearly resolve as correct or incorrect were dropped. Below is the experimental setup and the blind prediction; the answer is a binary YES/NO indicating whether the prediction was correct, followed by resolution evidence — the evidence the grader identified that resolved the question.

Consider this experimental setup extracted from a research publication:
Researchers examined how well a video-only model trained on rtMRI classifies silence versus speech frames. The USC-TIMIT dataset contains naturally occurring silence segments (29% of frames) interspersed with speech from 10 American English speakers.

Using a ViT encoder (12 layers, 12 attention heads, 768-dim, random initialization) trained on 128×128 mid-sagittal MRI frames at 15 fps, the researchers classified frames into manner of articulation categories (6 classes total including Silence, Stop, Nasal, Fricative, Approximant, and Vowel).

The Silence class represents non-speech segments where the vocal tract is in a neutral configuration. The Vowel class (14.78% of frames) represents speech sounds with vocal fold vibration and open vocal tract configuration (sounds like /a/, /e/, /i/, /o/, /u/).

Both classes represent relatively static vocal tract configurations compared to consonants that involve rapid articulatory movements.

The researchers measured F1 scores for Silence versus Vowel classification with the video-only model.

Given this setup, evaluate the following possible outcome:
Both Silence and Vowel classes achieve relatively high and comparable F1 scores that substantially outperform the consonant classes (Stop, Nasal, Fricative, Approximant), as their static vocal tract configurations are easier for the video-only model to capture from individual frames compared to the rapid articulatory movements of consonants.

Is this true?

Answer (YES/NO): NO